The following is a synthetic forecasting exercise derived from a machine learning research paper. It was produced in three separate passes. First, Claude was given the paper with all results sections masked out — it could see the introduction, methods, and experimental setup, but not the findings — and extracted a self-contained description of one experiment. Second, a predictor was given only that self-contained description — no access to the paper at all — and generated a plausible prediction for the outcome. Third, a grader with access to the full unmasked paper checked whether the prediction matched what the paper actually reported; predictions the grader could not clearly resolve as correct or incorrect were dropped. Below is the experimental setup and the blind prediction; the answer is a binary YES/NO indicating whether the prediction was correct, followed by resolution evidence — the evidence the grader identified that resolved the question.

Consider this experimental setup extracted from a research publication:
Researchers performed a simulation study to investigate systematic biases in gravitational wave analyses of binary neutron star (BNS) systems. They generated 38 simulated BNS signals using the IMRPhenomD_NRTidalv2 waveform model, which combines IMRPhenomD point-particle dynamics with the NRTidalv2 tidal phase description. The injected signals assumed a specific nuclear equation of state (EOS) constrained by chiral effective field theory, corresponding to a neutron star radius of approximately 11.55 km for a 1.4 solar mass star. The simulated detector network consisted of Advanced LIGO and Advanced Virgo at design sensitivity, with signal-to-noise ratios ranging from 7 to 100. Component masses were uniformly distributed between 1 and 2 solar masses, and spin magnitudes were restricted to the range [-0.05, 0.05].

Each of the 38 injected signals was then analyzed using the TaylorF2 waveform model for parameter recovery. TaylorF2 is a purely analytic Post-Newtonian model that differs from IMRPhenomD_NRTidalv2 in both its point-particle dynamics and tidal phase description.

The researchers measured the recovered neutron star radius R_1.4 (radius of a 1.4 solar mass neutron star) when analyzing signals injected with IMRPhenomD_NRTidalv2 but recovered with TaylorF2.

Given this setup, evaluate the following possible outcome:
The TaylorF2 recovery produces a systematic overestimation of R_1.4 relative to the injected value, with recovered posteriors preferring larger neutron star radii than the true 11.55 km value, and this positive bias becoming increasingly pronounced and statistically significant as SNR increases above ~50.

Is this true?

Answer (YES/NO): NO